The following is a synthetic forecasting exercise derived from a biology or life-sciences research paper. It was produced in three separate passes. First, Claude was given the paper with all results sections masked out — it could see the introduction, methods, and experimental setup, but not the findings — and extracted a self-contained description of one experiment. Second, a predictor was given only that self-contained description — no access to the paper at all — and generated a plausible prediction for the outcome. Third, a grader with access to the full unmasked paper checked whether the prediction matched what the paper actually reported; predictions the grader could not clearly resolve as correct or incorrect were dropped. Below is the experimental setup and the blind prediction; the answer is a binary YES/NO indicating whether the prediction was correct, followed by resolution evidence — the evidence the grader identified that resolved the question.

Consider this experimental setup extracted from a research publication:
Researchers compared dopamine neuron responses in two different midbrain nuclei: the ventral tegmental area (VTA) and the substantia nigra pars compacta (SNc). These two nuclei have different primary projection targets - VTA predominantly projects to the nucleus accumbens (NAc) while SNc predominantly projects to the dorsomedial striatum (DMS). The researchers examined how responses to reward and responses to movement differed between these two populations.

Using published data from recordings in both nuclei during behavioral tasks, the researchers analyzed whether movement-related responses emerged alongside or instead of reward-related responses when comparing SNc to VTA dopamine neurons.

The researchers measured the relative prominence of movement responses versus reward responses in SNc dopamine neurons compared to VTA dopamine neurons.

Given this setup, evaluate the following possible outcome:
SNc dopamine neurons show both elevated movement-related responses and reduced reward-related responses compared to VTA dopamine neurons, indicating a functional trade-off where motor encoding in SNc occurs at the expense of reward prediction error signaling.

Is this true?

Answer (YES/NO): YES